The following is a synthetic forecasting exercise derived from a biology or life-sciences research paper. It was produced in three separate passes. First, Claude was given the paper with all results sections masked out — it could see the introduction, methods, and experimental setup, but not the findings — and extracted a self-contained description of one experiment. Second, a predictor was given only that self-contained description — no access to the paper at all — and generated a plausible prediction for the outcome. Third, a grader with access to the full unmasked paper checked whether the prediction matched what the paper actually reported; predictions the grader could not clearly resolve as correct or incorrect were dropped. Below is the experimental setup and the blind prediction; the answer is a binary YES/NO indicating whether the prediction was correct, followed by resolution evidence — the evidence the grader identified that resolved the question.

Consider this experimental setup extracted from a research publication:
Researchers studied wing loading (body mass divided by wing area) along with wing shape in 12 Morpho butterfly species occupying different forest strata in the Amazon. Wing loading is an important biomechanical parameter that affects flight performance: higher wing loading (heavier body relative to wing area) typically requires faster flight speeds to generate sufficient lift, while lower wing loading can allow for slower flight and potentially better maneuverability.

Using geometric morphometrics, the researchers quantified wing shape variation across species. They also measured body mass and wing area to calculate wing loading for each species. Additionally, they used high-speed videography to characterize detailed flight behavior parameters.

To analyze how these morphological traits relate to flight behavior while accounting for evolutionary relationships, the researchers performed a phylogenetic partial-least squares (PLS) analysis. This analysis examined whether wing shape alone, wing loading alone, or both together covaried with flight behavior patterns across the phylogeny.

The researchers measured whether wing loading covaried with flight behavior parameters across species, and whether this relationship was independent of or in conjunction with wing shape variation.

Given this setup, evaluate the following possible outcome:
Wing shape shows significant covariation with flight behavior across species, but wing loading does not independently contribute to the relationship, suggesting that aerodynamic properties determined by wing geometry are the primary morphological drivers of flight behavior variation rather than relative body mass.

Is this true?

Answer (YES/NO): NO